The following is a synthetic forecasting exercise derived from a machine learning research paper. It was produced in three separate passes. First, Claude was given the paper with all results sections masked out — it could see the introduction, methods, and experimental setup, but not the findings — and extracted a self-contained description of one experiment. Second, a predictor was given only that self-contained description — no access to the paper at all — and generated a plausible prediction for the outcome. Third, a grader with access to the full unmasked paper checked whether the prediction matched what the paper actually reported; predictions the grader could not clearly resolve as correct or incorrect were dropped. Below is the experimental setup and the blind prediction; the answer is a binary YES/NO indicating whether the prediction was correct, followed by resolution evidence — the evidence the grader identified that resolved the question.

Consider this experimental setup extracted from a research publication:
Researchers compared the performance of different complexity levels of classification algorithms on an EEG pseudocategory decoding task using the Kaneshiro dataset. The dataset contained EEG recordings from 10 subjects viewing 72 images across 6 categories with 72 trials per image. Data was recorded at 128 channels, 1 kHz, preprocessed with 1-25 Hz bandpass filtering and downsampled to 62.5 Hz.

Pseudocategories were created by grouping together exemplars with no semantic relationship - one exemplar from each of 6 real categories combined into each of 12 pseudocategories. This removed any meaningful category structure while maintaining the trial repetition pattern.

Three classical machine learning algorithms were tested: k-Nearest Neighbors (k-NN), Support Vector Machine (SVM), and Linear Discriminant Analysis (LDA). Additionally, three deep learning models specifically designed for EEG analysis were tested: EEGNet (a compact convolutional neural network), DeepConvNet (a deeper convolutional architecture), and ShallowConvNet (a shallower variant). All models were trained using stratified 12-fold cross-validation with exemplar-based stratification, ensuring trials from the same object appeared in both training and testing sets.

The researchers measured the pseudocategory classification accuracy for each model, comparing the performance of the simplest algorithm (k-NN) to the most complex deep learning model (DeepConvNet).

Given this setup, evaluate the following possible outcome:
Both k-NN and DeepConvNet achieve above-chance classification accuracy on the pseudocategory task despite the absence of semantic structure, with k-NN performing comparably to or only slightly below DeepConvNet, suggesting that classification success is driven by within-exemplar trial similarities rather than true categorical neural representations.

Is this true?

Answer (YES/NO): NO